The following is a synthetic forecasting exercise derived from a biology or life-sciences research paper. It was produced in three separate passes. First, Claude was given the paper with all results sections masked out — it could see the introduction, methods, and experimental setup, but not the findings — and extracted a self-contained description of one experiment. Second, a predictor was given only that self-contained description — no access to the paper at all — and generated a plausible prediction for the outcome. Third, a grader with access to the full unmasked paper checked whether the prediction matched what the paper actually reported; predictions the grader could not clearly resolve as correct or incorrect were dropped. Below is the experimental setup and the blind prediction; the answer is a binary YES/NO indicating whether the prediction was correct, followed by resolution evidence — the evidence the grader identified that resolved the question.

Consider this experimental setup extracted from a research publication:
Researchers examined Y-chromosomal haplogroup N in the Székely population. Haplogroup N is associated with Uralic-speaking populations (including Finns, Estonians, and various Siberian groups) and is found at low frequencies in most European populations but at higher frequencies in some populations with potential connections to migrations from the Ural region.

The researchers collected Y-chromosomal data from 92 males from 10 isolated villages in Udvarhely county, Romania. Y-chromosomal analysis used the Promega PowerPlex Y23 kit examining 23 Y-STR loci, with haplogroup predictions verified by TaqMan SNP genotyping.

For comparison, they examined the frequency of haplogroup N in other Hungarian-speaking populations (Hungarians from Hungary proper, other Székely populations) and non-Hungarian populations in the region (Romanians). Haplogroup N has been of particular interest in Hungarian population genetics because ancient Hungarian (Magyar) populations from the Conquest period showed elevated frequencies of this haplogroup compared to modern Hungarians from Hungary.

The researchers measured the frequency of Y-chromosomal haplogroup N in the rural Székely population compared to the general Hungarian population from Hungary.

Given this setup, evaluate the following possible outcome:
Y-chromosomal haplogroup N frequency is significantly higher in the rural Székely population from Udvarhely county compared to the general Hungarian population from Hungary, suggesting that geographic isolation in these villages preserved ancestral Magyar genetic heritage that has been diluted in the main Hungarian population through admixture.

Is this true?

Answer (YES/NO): NO